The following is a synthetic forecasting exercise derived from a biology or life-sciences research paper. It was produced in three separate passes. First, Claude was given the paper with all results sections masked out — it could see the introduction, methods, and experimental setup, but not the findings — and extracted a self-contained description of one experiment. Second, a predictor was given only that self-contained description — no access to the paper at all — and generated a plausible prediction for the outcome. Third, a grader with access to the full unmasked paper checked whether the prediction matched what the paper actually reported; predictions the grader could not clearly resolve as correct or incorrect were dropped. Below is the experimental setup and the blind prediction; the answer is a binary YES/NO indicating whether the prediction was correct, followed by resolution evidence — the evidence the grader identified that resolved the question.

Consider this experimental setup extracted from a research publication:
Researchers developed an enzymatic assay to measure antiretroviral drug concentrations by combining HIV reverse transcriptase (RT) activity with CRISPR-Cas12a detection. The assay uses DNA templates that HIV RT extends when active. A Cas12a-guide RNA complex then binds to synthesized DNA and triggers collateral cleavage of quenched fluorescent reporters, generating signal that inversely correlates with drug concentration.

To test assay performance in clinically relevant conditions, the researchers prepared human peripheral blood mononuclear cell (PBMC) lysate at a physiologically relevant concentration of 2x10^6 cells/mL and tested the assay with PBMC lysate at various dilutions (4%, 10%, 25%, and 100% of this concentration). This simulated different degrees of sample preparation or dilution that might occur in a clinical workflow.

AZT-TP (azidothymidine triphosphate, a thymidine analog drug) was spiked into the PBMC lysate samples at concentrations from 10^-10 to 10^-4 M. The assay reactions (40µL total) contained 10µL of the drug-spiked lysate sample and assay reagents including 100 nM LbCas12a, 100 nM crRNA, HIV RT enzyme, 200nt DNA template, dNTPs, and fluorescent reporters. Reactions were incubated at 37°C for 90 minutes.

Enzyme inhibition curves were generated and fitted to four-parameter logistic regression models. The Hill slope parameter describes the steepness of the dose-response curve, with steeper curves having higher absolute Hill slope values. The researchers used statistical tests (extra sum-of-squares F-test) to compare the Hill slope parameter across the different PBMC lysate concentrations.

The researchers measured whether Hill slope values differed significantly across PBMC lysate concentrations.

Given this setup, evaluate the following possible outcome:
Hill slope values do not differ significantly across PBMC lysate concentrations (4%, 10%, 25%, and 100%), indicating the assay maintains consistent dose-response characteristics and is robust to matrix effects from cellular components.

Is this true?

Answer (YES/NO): YES